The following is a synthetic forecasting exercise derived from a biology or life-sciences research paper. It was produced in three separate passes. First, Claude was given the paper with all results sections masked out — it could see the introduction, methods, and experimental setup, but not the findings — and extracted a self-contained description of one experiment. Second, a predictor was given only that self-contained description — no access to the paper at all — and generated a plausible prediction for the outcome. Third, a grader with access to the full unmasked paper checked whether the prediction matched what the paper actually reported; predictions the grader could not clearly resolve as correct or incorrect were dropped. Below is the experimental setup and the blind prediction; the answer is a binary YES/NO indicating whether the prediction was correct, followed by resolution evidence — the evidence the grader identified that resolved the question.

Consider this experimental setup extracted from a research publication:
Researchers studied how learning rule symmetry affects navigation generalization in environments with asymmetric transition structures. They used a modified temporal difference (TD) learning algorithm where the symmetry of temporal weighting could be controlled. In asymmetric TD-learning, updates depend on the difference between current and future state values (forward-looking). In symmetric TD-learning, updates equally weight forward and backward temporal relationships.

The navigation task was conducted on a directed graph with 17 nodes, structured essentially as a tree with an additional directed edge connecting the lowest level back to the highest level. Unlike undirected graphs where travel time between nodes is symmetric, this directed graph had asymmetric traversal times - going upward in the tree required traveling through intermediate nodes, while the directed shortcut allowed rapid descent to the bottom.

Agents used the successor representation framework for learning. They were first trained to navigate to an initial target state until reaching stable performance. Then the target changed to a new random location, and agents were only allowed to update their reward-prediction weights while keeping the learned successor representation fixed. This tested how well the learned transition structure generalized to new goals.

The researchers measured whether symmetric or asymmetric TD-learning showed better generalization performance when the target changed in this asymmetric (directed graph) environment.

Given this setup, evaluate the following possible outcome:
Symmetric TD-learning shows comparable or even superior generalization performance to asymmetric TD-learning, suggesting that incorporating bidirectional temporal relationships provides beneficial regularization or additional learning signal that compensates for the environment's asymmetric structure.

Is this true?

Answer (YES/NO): NO